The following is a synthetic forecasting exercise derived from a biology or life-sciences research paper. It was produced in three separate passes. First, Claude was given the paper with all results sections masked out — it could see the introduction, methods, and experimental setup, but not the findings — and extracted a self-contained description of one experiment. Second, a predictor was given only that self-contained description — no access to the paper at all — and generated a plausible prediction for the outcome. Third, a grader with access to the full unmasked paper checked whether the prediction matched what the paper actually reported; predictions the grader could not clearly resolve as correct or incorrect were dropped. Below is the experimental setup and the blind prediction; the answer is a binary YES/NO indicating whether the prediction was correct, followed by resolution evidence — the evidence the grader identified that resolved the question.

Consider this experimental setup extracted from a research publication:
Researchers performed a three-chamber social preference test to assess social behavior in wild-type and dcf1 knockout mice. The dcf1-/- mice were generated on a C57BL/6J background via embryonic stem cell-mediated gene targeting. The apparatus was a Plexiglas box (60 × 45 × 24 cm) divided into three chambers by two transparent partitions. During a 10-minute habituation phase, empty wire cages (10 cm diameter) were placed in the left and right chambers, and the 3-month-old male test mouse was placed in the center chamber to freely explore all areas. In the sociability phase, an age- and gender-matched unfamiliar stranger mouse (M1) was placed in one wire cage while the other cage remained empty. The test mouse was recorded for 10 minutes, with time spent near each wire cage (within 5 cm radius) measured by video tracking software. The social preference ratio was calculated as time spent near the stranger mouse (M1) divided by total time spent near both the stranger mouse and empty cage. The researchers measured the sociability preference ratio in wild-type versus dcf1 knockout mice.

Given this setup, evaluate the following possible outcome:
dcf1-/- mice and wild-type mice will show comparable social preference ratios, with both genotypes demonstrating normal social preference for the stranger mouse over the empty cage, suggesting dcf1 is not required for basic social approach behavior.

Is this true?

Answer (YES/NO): YES